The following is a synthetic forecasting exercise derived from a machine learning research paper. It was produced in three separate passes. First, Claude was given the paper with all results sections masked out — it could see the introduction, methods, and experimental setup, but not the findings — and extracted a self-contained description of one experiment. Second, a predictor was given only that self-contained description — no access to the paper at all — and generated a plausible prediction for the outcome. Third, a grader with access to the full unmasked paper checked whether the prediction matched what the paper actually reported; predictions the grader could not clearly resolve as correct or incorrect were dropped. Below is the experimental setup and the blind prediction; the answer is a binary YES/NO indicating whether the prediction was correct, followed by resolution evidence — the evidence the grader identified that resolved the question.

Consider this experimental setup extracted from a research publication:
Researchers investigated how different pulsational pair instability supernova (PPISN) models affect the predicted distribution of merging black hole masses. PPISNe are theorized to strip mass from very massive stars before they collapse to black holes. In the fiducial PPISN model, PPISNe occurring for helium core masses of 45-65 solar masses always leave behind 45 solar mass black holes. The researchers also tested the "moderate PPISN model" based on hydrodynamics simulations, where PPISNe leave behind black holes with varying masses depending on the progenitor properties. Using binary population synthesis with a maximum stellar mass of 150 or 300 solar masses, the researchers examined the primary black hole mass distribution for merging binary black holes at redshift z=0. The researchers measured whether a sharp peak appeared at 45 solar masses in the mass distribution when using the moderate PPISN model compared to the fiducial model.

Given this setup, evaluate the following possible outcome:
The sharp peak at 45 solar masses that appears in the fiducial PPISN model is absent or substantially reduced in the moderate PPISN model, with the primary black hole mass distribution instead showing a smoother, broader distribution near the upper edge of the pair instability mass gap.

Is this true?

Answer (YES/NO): NO